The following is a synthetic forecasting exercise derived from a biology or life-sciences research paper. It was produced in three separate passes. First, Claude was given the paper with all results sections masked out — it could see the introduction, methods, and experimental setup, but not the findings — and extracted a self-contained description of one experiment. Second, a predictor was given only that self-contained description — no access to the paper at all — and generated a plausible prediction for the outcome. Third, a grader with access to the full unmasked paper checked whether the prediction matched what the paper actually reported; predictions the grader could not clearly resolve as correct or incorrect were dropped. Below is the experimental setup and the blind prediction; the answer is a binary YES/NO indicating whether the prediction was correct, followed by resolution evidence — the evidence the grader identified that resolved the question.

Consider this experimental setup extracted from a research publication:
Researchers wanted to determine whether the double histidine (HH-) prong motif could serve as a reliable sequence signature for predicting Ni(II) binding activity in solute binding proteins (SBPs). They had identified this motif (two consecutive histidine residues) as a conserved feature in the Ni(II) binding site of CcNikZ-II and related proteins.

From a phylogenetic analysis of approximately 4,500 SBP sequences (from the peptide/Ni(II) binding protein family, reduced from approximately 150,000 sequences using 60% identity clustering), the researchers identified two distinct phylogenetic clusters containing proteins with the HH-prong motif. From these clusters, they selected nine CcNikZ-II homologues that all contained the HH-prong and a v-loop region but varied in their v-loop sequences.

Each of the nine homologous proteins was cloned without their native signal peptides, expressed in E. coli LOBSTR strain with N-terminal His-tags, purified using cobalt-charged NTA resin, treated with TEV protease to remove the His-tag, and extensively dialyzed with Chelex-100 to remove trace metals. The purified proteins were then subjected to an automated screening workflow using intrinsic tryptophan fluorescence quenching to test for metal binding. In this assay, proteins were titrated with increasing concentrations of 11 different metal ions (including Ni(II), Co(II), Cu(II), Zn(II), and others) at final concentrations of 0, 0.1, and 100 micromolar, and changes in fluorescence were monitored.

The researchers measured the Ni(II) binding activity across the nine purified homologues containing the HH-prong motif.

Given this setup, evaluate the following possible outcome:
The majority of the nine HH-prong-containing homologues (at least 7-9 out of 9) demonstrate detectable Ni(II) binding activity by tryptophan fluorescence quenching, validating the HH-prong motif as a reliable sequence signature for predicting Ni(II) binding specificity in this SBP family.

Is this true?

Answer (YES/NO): YES